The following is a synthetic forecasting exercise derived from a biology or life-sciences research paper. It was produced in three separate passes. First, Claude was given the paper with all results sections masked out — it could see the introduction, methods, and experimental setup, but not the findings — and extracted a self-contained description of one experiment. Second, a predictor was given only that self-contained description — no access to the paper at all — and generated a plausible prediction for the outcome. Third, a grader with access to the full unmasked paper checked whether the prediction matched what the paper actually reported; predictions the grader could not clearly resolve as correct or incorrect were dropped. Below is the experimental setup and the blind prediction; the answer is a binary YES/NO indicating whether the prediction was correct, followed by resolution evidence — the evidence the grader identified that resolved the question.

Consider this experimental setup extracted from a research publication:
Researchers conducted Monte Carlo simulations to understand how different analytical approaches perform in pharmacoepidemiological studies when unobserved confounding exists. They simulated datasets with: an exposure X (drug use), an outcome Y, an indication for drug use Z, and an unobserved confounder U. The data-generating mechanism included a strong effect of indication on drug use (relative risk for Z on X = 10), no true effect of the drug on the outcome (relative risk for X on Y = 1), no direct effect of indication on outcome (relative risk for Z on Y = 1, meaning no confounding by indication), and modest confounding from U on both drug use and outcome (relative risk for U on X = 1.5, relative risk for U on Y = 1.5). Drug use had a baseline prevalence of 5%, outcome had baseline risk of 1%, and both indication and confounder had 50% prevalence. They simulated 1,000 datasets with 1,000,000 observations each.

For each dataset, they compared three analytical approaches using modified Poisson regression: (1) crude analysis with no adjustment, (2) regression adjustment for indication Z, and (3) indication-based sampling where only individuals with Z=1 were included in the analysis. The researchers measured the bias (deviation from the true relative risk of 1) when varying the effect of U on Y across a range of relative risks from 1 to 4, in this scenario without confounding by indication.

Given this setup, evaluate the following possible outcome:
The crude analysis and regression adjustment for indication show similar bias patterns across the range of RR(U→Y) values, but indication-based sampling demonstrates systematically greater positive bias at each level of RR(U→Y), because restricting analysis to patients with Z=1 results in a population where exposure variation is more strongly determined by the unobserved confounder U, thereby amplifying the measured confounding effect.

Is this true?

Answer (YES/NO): NO